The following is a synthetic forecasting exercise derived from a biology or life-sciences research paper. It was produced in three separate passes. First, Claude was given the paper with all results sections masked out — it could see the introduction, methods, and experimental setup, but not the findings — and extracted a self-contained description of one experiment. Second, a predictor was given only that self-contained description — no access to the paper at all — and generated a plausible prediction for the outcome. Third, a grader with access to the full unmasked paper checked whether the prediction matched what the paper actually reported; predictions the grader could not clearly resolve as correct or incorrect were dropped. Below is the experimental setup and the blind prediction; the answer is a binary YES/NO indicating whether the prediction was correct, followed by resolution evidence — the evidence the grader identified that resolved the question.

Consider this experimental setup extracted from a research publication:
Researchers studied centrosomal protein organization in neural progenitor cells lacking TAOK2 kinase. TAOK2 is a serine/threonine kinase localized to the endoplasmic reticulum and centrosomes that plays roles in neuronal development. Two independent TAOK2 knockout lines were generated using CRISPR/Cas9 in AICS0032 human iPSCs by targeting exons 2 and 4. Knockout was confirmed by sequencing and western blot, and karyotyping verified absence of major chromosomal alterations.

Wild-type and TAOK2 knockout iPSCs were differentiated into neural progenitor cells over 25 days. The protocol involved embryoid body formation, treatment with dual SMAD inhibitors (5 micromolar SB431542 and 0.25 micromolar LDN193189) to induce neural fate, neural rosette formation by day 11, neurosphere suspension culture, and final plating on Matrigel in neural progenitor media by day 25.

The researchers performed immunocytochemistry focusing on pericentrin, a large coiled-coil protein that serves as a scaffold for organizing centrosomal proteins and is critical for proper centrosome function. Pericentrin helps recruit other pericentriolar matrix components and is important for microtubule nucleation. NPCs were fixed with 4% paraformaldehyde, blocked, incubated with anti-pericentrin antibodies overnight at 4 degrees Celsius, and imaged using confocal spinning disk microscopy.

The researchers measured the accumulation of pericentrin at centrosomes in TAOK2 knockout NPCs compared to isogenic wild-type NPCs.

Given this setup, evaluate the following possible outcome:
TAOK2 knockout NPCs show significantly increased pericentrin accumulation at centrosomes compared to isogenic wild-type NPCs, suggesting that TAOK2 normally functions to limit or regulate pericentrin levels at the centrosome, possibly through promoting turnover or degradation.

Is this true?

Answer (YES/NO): YES